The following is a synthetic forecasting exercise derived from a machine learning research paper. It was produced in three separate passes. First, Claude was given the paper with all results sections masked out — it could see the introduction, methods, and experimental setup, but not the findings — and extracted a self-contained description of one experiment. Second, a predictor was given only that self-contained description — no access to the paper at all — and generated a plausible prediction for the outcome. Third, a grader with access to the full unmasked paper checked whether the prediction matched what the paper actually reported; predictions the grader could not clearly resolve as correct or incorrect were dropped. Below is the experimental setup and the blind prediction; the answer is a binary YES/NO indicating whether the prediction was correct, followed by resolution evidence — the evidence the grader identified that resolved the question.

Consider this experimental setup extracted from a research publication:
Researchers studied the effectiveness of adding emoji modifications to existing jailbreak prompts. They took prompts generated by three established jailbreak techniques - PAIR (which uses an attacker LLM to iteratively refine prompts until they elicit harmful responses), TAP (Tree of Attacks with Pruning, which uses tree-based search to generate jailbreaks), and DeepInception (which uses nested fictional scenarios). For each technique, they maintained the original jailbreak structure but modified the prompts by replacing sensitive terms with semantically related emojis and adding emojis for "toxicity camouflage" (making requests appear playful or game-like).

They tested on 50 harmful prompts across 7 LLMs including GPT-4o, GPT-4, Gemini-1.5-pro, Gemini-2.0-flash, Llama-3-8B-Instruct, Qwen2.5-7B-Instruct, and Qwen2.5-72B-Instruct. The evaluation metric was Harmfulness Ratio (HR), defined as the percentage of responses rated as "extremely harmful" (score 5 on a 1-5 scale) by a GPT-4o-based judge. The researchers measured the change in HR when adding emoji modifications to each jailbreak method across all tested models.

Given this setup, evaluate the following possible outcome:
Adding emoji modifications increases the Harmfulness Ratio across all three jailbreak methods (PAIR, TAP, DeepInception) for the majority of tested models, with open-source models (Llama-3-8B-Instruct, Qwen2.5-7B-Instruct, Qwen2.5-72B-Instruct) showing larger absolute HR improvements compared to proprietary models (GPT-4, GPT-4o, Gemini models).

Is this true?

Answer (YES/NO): NO